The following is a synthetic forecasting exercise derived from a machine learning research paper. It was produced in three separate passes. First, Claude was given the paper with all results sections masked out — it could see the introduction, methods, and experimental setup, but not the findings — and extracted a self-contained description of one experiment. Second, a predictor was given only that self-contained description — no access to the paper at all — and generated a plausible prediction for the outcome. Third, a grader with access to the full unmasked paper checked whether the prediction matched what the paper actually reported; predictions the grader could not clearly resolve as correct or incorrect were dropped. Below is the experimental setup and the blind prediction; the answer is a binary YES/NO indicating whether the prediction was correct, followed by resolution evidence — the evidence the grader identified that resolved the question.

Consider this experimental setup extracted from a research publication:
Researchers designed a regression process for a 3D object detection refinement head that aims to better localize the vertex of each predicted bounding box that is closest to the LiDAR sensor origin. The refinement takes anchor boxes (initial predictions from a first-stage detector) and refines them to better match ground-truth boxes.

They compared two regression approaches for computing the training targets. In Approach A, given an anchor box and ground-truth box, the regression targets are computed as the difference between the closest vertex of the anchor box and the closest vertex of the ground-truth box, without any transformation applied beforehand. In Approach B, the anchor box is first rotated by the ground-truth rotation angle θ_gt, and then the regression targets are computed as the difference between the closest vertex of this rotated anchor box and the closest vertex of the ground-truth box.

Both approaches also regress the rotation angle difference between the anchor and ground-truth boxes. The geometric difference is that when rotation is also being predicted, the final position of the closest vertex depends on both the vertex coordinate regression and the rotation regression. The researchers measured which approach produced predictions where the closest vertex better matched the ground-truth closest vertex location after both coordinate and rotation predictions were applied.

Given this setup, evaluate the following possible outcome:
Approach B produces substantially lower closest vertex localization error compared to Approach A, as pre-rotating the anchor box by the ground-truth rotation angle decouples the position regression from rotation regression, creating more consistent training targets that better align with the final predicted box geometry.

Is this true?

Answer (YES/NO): YES